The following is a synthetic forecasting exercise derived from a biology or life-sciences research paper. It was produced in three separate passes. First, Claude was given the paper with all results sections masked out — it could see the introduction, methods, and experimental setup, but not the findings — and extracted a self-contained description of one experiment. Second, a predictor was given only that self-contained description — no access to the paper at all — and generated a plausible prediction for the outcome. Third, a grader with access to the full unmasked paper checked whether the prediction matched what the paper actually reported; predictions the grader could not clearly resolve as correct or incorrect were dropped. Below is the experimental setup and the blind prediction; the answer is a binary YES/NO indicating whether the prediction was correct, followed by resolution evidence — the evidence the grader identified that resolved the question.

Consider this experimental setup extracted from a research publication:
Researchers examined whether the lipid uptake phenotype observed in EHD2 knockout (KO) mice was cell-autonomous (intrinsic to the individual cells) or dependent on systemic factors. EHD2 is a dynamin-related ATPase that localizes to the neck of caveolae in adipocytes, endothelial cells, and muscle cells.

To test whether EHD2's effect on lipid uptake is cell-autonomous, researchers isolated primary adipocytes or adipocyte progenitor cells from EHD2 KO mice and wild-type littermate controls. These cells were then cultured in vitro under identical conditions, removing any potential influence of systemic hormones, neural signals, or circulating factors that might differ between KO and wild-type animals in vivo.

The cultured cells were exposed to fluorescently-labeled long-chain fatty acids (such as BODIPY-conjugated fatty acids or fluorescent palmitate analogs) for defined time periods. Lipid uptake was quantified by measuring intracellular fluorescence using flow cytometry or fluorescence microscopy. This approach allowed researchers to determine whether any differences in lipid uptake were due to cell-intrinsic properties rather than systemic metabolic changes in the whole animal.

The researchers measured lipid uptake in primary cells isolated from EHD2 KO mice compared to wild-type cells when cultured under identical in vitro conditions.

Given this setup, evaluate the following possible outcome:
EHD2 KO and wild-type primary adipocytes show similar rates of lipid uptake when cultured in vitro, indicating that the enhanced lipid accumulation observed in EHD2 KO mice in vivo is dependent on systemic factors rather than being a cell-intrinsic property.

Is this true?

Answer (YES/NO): NO